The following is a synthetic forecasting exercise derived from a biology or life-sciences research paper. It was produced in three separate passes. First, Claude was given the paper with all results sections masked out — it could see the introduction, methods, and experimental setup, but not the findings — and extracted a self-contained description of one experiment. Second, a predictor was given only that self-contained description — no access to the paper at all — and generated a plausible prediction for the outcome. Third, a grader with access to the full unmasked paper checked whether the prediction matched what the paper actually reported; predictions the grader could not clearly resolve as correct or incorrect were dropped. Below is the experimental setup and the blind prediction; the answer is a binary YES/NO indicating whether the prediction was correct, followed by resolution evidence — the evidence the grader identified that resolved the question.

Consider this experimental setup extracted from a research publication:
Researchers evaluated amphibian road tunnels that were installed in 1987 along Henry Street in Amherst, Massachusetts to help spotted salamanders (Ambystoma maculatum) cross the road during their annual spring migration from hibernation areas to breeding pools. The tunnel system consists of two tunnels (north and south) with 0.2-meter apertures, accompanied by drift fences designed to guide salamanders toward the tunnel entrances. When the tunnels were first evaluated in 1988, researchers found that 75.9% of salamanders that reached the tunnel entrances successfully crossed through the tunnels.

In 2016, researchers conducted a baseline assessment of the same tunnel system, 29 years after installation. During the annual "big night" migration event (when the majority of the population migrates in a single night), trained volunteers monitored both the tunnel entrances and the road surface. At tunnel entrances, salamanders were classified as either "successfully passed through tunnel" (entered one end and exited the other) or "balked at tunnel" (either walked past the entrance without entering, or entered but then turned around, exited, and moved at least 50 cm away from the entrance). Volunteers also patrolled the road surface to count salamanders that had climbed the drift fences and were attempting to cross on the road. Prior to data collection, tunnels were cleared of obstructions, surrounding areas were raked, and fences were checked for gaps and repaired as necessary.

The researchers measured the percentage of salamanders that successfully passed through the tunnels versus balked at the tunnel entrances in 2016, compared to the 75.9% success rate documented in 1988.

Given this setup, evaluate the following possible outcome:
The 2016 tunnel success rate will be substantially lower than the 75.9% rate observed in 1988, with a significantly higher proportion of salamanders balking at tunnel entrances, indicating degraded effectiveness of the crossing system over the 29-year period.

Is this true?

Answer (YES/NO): YES